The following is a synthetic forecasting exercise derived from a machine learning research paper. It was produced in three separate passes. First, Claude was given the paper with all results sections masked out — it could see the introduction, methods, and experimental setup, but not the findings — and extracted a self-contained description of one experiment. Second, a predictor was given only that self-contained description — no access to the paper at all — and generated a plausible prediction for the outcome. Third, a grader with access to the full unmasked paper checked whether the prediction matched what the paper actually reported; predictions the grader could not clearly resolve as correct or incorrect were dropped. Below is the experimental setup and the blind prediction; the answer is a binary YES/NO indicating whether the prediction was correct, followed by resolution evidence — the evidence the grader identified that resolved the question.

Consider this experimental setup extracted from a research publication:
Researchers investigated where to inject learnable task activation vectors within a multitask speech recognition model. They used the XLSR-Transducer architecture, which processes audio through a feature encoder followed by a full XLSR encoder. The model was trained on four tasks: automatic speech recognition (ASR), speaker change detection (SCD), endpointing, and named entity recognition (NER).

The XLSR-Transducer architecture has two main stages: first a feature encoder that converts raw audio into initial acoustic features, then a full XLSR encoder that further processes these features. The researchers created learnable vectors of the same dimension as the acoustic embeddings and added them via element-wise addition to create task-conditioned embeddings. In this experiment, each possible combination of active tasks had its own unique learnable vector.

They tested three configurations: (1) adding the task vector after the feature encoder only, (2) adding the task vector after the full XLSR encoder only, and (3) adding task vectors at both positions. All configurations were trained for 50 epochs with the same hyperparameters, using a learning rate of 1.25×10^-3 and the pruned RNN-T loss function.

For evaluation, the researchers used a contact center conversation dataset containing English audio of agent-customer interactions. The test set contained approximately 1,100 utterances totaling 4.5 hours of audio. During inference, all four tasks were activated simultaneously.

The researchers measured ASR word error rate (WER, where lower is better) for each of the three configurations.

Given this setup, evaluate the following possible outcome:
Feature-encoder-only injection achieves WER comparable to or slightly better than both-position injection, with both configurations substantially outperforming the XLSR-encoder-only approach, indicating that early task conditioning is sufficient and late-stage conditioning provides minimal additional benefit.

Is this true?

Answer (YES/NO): YES